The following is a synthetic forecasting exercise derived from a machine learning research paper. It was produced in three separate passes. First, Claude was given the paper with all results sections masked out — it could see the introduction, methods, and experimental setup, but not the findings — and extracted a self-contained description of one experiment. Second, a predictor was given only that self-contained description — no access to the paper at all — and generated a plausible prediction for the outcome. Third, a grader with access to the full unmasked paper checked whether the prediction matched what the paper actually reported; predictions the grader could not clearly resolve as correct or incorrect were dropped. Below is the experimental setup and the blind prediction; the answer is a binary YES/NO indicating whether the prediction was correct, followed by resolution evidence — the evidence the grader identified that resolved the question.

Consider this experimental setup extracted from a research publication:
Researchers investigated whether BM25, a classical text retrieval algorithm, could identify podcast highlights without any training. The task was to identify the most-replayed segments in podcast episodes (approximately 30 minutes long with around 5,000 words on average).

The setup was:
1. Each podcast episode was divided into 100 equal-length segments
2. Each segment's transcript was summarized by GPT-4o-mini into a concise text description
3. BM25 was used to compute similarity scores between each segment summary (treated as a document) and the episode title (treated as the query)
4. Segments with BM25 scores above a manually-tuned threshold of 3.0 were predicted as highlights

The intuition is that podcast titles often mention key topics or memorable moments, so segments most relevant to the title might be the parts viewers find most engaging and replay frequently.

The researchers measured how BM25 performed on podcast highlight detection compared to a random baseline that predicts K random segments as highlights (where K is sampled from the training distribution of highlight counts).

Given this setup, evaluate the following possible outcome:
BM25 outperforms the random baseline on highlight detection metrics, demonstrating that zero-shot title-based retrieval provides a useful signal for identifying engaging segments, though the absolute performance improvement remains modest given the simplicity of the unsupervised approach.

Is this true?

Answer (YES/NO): NO